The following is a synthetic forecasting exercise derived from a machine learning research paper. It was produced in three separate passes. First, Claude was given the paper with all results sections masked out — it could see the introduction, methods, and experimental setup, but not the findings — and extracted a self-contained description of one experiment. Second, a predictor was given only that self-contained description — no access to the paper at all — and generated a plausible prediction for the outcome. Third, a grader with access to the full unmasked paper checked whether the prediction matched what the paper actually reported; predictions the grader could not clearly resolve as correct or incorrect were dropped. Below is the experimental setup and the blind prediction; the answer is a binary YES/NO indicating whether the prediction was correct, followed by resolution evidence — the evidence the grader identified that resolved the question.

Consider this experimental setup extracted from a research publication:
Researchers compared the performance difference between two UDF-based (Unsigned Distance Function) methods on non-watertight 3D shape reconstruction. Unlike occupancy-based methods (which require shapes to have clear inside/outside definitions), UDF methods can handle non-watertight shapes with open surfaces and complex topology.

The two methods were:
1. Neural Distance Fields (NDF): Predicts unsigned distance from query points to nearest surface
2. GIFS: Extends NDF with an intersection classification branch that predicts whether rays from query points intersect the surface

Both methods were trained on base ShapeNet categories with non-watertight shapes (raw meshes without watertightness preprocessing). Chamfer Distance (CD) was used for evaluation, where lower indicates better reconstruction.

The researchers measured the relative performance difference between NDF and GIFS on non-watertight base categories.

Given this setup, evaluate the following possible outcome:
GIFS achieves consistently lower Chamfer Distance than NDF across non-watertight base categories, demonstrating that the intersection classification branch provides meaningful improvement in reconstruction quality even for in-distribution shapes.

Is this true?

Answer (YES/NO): NO